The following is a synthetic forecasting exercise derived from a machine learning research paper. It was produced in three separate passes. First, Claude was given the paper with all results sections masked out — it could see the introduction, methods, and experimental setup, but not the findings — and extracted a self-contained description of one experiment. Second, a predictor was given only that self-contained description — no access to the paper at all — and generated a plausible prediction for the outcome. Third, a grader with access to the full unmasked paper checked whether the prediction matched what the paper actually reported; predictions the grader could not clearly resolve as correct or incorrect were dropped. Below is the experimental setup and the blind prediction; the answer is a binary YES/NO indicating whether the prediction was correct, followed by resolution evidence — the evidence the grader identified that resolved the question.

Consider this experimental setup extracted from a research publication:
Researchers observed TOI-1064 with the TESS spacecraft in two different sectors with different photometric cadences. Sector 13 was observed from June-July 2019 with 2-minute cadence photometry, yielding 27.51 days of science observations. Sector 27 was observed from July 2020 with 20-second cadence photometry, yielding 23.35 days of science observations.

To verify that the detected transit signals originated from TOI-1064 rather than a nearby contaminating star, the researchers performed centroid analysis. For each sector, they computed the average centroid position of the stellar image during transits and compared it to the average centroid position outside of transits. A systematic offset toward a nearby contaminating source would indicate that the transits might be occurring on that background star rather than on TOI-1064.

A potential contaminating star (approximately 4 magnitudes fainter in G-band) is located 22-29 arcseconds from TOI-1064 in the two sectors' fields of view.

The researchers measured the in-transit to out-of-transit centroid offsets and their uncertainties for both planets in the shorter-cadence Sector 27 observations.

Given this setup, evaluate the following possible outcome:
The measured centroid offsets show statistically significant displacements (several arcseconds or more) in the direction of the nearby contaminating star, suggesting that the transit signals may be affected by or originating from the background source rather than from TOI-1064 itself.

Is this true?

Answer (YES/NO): NO